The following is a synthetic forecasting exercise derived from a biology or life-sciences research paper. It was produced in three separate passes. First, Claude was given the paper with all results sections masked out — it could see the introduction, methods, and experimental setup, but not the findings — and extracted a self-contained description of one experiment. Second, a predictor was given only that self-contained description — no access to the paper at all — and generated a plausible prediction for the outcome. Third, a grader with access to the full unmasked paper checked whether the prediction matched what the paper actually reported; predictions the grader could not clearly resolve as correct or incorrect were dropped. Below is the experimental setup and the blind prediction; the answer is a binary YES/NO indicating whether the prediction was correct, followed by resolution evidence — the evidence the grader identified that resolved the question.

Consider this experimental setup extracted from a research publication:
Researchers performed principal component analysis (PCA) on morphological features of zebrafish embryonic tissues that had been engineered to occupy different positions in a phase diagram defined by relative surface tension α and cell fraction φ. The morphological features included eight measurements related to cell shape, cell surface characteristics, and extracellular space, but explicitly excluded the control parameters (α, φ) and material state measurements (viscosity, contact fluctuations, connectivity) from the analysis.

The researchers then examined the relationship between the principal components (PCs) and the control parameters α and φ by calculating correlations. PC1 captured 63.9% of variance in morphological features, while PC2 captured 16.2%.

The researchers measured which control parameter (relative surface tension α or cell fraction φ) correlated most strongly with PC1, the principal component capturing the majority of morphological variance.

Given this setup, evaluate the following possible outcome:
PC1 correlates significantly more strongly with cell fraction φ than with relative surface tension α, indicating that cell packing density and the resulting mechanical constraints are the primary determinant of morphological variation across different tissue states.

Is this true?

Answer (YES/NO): NO